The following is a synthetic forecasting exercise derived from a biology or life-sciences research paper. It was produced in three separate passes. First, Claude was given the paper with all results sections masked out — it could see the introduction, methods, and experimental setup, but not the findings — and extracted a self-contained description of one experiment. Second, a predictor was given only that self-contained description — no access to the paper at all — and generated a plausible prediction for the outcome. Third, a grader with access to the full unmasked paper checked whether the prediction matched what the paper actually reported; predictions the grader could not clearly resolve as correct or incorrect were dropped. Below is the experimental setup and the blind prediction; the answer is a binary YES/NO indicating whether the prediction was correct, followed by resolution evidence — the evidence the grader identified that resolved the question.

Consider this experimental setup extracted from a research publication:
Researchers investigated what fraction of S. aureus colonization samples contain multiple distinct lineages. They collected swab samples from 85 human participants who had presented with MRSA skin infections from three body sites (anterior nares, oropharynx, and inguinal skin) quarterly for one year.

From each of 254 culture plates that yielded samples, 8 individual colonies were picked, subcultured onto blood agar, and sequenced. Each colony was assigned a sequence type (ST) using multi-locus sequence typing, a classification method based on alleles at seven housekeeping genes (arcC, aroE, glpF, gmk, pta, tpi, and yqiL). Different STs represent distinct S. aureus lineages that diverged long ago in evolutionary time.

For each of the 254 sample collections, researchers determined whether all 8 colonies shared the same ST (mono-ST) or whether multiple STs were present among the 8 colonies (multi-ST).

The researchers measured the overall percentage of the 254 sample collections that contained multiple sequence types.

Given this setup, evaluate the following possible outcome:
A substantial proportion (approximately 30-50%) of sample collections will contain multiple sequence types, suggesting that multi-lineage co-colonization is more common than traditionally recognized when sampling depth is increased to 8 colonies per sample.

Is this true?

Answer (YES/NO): NO